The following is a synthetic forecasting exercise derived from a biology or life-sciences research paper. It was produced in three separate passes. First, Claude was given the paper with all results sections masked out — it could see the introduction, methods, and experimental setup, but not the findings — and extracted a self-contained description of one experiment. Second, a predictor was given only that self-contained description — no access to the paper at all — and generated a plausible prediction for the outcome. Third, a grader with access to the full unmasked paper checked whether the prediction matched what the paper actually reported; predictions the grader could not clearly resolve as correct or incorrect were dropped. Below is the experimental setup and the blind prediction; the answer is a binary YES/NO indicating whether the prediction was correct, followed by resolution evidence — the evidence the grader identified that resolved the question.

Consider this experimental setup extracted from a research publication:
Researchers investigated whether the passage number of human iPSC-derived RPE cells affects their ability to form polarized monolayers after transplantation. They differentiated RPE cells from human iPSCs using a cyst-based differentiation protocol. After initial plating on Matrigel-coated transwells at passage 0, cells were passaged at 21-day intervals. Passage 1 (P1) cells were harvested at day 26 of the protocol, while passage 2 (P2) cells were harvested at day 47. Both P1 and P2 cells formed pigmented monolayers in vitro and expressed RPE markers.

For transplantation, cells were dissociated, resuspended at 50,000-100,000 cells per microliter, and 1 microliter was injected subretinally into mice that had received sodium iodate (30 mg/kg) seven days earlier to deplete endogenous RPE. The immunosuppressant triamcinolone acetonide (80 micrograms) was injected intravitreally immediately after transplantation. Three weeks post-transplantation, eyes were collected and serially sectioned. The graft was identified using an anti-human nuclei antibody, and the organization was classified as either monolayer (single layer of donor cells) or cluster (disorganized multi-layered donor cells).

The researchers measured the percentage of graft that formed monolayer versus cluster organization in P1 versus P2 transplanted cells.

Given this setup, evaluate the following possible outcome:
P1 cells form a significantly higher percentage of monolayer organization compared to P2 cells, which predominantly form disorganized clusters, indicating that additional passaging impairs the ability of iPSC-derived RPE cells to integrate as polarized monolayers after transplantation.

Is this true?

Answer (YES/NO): YES